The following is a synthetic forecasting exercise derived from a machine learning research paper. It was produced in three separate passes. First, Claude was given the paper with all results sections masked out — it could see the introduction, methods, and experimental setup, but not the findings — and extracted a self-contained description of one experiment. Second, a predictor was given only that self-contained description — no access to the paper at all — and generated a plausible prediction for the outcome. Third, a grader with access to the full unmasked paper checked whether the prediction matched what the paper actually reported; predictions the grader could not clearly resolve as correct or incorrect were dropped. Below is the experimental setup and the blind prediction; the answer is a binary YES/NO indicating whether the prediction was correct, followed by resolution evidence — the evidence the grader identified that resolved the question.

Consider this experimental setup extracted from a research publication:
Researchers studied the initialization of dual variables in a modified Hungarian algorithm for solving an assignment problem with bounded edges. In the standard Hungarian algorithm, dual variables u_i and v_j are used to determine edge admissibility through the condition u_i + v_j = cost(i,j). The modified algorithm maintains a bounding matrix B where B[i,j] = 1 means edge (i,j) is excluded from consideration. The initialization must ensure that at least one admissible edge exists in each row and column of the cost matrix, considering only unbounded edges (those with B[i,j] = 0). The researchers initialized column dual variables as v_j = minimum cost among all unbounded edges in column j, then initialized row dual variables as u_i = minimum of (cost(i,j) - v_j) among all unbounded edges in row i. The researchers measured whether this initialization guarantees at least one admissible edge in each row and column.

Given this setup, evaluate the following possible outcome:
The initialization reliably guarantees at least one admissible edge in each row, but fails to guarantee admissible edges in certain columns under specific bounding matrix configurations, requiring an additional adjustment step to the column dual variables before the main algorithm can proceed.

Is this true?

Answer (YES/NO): NO